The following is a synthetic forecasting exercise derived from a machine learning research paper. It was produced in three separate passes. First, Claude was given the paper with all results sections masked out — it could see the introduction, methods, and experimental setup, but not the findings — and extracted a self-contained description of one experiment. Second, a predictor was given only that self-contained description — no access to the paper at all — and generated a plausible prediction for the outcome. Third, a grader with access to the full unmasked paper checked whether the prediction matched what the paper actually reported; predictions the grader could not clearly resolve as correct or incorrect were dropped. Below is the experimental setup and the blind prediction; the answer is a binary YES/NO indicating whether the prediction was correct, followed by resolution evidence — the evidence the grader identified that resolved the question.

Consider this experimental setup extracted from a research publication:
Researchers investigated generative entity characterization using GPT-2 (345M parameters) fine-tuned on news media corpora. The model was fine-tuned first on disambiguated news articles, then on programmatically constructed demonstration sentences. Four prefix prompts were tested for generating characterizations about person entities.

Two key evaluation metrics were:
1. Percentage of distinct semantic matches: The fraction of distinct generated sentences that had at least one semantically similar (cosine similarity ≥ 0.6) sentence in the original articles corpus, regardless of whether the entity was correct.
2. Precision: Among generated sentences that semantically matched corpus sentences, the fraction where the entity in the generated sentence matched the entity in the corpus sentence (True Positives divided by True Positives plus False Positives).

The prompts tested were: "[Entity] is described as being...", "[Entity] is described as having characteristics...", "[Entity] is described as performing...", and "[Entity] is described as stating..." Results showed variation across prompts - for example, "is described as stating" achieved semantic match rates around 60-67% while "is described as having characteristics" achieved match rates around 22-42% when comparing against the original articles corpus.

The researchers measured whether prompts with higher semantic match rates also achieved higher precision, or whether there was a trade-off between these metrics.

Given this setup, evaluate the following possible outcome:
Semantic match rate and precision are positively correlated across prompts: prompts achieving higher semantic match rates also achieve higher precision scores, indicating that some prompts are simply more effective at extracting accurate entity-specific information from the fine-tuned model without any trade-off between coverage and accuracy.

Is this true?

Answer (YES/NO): NO